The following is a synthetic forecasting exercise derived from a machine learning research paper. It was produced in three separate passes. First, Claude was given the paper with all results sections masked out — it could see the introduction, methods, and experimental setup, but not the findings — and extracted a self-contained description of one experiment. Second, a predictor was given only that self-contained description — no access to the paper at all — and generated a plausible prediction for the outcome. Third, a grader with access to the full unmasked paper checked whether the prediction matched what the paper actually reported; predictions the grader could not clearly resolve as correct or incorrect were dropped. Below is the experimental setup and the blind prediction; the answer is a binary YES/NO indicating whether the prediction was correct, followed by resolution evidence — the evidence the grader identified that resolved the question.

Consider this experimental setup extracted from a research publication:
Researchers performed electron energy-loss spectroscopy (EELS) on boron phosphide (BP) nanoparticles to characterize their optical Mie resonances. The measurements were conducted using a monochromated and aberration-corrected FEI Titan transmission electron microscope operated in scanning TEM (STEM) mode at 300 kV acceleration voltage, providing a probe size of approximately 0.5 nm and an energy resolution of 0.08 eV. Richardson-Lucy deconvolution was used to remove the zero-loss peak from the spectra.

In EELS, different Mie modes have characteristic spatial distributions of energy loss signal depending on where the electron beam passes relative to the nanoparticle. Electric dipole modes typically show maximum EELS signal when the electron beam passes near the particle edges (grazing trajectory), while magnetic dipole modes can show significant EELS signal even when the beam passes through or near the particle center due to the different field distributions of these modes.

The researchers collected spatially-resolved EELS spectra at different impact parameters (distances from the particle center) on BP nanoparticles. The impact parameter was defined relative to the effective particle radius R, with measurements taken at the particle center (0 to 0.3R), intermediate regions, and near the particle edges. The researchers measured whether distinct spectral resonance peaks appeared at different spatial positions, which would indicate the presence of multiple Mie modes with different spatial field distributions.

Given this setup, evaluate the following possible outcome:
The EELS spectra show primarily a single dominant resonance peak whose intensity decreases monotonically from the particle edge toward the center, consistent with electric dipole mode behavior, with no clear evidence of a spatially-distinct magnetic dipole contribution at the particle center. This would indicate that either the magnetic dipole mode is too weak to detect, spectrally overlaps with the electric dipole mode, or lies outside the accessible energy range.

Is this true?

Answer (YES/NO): NO